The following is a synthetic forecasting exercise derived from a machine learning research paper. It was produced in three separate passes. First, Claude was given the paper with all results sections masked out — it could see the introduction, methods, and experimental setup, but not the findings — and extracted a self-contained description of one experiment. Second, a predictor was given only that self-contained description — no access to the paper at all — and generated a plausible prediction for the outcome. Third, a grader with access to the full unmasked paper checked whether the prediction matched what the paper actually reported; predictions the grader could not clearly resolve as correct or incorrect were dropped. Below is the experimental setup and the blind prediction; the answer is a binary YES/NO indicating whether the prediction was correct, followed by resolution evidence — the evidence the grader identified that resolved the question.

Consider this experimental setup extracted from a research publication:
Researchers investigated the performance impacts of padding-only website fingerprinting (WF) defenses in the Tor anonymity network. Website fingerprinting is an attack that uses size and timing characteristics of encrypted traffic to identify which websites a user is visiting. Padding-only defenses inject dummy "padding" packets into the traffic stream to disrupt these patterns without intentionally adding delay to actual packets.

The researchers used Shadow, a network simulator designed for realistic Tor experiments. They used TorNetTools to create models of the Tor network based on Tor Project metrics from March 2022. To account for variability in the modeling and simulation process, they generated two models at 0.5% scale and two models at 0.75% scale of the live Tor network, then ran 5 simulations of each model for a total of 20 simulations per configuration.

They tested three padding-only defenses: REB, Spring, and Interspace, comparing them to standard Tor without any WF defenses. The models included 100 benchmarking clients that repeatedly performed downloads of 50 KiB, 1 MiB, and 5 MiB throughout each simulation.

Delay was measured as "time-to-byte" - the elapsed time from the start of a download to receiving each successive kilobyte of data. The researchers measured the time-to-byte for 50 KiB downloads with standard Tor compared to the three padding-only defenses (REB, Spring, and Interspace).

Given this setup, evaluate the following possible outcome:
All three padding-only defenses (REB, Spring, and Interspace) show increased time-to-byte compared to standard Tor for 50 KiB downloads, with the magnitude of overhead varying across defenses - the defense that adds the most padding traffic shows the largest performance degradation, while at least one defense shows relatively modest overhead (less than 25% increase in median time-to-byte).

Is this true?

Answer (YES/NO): NO